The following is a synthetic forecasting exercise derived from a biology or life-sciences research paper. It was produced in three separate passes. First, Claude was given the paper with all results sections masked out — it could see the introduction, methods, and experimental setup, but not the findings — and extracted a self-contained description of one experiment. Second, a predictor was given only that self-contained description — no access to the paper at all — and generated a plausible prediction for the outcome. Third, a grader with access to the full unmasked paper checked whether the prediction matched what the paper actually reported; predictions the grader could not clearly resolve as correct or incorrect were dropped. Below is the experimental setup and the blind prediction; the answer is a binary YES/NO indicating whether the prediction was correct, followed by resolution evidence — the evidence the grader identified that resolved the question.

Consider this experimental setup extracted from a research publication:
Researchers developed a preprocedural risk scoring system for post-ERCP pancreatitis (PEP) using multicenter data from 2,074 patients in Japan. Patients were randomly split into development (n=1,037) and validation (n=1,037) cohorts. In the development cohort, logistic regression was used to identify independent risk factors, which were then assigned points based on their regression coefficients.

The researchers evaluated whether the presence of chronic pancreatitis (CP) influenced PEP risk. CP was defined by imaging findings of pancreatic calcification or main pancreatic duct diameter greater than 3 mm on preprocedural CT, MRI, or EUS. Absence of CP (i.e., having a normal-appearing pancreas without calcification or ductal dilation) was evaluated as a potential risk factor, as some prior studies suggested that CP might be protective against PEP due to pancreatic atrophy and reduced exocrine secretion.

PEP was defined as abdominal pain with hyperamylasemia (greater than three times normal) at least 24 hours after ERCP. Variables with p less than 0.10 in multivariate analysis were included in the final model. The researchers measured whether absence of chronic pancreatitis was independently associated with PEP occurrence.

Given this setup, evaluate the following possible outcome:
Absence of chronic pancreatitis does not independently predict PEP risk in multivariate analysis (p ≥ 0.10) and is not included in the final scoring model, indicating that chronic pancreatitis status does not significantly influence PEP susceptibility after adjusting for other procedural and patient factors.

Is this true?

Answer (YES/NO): NO